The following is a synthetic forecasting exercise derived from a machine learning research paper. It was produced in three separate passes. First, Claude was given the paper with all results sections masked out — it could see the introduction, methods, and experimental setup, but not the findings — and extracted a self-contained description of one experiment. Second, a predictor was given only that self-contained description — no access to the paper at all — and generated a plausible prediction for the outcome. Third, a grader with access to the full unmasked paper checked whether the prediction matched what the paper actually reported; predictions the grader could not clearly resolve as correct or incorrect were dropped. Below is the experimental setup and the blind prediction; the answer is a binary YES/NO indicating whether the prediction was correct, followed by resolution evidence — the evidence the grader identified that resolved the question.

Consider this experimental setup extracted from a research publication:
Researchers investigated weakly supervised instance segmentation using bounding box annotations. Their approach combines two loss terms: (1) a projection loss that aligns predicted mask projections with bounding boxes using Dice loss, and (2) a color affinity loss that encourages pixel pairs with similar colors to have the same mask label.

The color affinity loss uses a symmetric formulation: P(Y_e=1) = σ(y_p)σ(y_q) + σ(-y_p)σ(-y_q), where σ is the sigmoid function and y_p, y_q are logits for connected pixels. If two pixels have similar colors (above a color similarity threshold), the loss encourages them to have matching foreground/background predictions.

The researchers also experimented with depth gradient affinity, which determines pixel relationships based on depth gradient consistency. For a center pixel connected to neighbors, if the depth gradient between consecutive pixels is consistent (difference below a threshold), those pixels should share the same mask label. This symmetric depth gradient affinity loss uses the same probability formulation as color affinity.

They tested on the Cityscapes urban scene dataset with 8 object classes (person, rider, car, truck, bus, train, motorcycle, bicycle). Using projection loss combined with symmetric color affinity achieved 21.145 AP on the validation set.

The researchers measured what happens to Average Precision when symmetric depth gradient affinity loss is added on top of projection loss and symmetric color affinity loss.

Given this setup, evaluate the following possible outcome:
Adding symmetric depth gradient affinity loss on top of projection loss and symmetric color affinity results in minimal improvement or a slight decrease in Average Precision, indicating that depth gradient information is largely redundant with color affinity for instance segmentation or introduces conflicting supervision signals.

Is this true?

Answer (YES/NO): NO